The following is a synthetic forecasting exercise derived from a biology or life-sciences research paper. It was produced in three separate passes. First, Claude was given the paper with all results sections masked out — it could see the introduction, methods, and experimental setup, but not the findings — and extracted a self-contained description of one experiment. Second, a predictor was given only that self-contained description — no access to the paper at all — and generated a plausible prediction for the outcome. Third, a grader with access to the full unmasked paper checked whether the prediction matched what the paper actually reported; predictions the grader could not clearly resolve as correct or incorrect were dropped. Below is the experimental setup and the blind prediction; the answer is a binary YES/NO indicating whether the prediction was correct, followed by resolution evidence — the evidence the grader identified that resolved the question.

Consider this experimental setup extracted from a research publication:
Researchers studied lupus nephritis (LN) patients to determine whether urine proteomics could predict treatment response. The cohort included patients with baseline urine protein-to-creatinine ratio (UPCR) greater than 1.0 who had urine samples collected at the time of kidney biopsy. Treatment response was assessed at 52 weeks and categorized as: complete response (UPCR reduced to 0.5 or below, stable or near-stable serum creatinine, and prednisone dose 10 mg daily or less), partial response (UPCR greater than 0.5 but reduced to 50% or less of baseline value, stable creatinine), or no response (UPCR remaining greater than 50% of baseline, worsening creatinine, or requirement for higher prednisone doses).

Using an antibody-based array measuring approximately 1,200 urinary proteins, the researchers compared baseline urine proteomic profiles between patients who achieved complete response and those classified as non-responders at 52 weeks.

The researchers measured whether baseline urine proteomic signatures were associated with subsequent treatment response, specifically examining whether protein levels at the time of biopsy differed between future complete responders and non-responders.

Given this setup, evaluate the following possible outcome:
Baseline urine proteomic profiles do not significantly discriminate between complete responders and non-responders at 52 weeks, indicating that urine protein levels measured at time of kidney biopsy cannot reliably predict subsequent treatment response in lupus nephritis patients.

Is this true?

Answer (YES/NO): YES